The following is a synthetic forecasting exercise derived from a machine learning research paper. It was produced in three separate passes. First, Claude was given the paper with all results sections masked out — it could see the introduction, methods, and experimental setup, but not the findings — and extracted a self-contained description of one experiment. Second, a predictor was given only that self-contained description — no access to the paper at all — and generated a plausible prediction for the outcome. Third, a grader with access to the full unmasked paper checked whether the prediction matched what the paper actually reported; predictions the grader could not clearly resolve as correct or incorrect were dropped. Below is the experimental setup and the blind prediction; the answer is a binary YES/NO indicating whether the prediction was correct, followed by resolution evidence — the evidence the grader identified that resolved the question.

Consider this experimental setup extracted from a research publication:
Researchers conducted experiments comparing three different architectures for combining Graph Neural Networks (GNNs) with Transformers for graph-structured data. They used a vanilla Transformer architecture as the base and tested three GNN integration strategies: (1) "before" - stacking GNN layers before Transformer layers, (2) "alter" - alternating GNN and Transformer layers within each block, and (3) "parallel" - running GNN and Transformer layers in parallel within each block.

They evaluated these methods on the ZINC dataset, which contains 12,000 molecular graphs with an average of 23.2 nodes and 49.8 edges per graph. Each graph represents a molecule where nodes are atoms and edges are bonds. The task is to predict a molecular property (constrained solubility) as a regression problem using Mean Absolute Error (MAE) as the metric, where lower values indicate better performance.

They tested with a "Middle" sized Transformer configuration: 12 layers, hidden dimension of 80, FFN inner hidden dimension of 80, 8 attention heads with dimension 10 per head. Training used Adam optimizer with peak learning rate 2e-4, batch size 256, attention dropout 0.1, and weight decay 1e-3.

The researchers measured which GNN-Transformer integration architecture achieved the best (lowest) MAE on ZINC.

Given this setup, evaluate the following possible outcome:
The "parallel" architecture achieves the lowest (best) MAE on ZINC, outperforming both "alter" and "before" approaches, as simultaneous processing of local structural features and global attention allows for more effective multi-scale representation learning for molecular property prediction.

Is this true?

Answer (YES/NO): YES